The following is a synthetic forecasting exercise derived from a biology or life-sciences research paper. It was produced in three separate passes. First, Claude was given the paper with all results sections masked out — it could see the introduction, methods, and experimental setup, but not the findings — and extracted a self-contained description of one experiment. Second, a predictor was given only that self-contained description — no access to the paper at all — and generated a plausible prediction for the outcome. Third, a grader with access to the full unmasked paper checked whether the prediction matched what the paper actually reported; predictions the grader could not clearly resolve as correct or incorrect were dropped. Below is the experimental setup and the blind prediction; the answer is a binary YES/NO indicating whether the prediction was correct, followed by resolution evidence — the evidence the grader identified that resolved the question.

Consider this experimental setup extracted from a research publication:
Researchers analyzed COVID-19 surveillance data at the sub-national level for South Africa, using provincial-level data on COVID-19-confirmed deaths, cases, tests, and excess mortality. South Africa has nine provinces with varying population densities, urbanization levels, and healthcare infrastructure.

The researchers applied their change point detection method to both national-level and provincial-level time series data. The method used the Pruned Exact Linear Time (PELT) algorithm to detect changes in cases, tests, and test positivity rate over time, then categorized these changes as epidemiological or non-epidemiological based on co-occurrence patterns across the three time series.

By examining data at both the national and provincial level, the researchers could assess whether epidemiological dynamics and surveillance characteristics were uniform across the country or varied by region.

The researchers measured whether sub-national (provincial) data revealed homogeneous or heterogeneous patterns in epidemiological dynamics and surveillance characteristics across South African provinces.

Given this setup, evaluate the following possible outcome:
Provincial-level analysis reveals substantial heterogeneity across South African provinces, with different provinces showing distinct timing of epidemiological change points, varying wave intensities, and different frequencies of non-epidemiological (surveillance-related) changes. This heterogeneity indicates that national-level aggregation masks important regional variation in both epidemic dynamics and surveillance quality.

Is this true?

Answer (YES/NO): YES